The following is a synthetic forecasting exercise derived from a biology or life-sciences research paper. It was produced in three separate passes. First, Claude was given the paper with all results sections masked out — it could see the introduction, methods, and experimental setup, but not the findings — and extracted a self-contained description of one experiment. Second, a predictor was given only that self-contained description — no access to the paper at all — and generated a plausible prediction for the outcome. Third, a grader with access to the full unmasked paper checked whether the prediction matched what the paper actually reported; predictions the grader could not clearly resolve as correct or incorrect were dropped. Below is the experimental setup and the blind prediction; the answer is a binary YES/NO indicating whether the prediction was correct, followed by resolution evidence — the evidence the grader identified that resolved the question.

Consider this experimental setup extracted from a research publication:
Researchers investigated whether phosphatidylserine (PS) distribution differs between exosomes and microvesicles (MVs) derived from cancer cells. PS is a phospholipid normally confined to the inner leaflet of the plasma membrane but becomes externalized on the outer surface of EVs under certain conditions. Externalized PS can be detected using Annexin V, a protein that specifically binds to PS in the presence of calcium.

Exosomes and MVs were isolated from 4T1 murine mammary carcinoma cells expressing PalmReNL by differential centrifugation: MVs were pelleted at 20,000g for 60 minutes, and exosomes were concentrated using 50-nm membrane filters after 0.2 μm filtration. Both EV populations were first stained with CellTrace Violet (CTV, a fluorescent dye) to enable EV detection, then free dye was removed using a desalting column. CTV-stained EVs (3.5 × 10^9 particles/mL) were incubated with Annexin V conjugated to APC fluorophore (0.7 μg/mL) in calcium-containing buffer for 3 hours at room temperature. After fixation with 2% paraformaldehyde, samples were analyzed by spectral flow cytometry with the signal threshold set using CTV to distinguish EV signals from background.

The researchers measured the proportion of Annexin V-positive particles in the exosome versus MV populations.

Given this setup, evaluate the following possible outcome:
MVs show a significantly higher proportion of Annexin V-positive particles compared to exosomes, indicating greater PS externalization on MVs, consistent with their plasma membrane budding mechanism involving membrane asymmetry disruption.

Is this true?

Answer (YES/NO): NO